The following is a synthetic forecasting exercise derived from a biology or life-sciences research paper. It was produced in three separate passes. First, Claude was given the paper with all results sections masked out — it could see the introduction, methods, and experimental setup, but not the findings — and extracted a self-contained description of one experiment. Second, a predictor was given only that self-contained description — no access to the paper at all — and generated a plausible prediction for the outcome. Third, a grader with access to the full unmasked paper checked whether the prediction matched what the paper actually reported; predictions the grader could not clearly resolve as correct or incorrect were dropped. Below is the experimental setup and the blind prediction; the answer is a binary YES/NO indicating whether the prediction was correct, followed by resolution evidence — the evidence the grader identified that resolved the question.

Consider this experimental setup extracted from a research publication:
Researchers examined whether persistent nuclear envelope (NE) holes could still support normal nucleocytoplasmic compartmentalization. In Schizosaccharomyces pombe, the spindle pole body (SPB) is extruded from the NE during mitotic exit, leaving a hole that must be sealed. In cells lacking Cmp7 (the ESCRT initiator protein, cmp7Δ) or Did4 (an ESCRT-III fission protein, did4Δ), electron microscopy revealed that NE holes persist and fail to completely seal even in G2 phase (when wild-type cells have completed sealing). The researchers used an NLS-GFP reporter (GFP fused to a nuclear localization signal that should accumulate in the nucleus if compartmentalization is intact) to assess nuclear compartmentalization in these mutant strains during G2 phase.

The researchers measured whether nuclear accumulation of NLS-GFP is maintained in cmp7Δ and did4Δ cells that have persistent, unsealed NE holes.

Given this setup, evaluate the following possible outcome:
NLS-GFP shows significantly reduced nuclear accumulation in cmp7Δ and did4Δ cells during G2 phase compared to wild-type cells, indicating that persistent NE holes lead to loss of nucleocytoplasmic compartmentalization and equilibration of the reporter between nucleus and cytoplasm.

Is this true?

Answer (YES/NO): NO